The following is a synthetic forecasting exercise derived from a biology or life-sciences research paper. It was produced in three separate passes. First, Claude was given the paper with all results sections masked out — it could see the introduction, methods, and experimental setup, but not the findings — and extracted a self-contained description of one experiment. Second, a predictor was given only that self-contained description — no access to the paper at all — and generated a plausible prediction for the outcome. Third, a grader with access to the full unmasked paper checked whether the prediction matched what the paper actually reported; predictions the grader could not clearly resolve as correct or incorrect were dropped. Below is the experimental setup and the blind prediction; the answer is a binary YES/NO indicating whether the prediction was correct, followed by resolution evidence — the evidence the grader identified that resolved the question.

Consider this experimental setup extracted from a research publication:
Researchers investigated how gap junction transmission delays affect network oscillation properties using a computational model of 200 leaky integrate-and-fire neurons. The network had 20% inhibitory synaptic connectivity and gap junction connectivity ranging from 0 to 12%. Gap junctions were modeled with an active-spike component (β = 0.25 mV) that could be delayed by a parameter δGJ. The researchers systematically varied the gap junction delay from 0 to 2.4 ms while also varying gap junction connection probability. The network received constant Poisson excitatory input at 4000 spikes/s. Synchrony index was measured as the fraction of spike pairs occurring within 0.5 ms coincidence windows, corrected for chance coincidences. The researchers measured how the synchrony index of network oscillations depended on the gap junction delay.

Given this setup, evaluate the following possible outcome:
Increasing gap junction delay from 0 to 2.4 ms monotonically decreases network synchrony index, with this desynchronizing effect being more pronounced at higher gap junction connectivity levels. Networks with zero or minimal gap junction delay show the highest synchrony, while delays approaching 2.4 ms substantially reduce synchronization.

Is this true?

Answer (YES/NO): YES